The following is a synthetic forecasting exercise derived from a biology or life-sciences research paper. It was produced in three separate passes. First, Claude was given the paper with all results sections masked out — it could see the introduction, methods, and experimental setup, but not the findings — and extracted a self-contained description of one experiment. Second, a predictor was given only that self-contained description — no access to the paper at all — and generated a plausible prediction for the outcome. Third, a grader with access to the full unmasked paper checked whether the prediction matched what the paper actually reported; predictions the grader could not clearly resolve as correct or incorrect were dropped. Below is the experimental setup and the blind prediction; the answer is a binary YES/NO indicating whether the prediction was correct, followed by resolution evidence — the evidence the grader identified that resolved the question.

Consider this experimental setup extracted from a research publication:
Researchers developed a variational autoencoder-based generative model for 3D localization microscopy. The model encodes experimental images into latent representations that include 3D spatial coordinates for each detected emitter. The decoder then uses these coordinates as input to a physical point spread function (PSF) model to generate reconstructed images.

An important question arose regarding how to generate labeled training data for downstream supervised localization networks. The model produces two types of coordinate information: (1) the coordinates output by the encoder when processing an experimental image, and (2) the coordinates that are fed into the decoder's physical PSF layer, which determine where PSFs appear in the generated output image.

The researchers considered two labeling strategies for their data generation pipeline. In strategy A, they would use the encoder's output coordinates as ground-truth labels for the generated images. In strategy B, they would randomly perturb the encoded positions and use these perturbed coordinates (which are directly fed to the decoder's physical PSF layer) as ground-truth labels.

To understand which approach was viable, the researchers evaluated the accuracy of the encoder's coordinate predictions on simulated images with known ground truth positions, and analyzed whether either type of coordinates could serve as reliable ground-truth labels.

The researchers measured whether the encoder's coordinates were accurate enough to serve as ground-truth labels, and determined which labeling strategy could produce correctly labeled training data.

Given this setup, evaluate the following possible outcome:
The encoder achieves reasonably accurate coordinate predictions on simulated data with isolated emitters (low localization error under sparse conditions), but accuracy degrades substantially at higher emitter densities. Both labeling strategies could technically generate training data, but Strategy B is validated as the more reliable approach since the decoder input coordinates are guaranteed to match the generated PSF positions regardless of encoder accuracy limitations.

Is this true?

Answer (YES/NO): NO